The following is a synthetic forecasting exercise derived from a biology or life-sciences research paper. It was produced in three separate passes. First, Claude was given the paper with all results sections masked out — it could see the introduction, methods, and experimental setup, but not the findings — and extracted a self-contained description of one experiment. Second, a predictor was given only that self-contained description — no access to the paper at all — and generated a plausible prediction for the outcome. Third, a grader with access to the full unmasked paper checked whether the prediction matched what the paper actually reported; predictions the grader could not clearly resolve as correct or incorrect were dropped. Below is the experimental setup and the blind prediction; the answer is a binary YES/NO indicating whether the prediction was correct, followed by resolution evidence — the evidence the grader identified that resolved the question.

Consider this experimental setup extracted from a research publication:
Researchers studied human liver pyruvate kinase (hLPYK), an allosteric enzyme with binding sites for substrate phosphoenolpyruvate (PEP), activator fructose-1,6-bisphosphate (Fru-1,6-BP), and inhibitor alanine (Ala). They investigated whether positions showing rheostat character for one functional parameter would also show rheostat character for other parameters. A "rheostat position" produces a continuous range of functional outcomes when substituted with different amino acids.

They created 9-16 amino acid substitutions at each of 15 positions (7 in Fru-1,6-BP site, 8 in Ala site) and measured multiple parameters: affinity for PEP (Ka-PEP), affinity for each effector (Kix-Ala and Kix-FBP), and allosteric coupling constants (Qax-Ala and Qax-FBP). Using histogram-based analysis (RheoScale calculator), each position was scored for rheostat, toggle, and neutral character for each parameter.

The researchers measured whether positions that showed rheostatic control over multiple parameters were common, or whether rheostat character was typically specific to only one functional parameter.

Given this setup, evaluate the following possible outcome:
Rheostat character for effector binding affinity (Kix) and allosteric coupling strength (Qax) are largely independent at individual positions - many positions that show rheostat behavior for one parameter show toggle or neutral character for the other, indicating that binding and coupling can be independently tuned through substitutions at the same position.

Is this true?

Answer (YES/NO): YES